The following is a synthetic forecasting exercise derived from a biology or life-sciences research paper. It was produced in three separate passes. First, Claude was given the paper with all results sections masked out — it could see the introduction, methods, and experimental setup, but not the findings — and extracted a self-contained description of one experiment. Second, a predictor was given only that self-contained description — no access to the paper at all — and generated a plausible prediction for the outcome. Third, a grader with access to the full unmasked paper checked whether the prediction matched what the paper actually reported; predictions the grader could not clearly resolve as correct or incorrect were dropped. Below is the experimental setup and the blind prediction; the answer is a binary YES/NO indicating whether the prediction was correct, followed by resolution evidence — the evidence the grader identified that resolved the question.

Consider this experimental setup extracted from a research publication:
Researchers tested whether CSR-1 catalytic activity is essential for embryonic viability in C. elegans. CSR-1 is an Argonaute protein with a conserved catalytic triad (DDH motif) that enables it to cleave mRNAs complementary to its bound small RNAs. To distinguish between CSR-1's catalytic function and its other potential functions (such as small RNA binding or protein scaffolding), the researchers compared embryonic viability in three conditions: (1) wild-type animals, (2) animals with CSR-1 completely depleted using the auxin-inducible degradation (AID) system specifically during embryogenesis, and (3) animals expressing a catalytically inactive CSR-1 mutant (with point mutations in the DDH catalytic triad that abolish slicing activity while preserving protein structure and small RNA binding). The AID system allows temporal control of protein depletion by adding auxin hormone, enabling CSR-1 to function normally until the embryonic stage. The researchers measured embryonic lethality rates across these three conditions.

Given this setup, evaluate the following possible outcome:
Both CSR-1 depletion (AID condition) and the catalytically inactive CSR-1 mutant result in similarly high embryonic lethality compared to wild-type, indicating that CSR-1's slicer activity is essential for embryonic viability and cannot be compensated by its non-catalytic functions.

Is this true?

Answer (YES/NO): YES